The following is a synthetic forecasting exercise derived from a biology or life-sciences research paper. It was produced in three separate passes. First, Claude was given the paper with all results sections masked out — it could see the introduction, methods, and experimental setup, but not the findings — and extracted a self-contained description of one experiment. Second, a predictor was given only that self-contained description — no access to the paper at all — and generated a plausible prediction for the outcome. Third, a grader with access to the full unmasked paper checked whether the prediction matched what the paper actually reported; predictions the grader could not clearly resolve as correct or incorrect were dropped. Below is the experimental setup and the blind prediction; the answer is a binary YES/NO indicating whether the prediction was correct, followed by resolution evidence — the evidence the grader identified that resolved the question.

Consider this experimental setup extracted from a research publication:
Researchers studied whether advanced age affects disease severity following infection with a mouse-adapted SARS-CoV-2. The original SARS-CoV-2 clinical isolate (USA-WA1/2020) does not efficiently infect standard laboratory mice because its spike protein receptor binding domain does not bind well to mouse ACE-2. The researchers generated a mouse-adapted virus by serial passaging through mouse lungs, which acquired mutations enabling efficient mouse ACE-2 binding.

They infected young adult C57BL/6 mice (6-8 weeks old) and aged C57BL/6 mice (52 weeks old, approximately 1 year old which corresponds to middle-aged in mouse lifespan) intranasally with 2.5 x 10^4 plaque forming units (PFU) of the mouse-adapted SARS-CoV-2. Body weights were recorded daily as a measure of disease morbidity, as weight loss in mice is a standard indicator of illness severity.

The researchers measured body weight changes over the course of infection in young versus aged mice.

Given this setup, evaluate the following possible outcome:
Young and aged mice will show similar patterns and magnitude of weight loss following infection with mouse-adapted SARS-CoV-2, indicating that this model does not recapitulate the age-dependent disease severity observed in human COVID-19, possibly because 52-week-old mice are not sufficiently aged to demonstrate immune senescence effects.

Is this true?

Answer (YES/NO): NO